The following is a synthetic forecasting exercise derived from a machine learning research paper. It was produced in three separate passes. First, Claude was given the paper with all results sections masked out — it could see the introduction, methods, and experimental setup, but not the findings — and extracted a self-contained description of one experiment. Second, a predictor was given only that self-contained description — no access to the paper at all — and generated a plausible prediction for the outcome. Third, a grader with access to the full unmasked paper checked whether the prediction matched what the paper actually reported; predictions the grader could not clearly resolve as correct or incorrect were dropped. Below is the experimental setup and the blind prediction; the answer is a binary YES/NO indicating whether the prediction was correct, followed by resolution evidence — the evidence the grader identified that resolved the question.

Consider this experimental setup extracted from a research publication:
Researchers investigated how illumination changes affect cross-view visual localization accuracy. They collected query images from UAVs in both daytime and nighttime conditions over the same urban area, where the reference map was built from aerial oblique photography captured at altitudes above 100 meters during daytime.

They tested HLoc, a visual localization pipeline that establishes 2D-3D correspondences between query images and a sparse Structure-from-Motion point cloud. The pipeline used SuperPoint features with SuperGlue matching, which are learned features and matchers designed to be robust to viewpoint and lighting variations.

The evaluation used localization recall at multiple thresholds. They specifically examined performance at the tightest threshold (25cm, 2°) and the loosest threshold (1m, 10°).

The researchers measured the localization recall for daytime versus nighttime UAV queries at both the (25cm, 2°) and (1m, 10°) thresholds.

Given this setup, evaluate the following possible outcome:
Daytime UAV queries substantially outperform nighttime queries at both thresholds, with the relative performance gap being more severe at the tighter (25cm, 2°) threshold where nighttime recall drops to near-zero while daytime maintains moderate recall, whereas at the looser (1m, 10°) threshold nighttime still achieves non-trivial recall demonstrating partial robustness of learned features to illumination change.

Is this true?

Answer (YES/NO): NO